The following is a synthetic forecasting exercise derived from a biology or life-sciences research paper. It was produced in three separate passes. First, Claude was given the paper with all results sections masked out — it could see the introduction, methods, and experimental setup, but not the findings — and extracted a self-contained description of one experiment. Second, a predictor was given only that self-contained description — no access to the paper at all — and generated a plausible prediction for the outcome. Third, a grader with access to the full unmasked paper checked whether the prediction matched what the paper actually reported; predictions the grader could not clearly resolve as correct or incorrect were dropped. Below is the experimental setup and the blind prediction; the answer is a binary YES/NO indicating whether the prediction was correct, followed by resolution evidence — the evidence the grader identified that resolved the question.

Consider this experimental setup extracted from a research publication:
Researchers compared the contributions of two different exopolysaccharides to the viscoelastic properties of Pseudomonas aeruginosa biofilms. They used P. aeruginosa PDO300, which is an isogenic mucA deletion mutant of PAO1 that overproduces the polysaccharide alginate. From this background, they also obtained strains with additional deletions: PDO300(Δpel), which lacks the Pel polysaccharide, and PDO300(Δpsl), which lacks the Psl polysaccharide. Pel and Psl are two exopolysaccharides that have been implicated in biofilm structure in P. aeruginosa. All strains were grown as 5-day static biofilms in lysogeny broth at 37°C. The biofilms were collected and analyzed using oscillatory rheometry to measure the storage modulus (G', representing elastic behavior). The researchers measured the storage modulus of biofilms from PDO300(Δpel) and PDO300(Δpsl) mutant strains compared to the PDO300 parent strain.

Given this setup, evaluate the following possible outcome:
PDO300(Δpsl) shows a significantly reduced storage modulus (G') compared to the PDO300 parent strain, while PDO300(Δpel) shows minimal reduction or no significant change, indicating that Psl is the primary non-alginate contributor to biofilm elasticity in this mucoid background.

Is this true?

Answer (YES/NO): NO